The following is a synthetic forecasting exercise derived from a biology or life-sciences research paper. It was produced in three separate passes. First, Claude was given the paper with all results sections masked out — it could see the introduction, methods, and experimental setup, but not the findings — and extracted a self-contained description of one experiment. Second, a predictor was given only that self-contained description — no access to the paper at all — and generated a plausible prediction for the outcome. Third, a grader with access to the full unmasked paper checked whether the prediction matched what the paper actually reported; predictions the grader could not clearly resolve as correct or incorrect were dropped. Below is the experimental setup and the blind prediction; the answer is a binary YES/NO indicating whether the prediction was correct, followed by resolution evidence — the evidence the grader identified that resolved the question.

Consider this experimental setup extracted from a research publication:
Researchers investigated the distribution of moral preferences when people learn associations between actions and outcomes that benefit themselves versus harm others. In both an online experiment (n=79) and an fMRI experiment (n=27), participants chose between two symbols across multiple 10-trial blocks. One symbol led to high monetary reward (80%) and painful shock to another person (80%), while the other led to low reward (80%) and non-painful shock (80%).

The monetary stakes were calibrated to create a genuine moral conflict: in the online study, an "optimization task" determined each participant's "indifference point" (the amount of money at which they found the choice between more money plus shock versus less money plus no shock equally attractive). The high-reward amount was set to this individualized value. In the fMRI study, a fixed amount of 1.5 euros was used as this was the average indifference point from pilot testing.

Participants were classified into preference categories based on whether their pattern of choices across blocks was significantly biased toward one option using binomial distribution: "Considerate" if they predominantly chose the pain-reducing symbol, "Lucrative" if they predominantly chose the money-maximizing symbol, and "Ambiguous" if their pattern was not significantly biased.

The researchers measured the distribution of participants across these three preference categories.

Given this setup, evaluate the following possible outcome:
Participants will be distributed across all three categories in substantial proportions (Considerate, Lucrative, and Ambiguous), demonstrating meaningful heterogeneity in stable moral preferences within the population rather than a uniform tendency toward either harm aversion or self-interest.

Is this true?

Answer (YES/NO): YES